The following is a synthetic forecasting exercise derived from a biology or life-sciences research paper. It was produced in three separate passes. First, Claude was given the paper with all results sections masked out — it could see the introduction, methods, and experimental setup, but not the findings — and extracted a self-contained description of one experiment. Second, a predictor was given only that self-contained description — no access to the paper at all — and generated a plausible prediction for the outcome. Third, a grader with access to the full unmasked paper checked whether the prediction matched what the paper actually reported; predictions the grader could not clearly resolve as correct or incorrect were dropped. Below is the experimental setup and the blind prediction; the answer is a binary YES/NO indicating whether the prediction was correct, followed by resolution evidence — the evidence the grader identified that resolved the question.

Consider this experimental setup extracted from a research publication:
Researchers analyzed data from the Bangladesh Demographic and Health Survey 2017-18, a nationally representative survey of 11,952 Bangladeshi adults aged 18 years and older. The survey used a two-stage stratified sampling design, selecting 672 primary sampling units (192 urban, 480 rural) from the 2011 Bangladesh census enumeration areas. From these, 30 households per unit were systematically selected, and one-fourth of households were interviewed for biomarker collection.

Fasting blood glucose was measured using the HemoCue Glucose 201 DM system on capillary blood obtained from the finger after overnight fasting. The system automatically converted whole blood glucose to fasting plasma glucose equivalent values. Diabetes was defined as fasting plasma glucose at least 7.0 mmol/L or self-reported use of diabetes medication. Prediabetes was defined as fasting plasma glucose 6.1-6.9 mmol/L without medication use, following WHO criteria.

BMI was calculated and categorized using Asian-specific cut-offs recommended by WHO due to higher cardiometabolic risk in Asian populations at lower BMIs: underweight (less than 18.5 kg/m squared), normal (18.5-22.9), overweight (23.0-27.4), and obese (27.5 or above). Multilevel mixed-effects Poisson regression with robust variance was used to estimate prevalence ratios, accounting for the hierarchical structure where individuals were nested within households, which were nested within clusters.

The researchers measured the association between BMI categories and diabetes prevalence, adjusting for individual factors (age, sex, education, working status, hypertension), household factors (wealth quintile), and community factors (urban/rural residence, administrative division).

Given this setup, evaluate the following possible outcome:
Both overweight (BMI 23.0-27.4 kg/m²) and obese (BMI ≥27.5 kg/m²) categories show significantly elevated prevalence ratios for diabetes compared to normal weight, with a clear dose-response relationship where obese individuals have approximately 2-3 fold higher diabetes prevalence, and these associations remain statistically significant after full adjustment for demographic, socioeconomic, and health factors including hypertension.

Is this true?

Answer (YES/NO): NO